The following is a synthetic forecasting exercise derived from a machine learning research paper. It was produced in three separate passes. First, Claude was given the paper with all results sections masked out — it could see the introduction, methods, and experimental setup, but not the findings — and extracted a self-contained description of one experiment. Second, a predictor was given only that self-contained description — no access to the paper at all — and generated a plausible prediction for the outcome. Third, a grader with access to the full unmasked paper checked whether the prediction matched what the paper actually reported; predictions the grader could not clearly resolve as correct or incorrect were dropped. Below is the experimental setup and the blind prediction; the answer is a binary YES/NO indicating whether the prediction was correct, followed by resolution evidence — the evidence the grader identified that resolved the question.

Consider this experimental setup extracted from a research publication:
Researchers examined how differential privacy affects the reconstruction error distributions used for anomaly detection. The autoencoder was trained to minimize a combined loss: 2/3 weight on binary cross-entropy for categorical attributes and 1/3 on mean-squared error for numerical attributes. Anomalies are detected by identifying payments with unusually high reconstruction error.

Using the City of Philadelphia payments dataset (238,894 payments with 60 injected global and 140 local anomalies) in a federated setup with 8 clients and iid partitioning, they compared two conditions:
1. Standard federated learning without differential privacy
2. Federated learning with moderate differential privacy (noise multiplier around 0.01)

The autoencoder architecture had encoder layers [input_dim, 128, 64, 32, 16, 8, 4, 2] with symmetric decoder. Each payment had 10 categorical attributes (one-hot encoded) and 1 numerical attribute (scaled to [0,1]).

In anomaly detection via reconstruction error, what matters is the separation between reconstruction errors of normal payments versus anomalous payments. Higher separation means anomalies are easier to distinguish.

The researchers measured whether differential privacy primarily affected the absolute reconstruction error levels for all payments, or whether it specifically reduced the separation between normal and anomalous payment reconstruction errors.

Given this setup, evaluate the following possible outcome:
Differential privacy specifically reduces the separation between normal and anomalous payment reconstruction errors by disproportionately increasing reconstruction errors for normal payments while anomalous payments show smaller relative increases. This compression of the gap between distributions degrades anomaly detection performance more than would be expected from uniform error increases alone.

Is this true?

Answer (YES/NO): NO